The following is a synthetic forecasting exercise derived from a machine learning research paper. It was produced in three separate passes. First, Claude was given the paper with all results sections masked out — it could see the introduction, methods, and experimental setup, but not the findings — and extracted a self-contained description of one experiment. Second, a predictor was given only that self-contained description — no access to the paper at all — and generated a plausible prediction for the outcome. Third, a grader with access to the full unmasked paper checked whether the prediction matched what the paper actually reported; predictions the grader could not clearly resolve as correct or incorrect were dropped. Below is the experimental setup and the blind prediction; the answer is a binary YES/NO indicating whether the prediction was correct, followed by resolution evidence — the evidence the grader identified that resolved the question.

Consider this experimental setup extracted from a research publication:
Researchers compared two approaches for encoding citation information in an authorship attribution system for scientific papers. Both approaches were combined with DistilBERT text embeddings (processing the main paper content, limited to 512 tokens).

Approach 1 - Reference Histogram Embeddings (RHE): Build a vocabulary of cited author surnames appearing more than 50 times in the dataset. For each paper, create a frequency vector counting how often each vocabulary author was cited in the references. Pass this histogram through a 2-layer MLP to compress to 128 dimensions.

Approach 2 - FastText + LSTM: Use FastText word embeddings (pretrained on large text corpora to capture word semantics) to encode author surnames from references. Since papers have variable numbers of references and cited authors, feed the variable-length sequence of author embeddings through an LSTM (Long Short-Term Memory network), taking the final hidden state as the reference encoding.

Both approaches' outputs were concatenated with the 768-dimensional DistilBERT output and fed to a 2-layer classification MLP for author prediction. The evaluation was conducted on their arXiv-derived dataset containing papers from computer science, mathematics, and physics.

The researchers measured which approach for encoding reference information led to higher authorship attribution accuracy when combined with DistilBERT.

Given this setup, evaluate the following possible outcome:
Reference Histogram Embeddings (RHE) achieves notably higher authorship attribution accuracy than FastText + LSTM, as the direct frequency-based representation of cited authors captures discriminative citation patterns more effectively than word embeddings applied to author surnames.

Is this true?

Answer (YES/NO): YES